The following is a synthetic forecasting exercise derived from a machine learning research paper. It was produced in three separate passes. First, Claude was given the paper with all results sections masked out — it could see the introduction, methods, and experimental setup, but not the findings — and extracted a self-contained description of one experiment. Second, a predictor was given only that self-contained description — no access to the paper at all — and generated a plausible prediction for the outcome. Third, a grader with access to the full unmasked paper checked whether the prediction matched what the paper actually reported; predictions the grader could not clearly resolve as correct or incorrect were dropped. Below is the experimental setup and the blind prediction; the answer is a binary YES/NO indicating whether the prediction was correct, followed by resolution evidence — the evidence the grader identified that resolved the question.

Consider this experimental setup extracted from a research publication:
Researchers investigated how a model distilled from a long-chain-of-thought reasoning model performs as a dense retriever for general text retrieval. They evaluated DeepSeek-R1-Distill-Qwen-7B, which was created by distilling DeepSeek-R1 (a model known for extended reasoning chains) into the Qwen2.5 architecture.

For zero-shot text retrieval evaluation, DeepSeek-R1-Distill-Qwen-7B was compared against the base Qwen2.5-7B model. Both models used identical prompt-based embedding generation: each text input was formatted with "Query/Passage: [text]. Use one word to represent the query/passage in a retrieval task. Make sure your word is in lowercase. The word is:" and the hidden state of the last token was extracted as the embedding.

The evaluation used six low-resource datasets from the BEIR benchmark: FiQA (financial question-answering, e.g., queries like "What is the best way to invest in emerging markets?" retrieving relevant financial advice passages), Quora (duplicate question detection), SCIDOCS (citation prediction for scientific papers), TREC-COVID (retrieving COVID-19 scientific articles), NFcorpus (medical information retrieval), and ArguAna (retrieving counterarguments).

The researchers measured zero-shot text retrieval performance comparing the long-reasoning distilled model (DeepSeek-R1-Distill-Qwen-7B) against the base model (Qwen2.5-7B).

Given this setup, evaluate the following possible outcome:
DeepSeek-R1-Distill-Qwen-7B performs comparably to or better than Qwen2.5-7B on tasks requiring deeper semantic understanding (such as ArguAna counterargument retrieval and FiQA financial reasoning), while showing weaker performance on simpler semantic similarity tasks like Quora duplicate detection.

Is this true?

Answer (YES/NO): NO